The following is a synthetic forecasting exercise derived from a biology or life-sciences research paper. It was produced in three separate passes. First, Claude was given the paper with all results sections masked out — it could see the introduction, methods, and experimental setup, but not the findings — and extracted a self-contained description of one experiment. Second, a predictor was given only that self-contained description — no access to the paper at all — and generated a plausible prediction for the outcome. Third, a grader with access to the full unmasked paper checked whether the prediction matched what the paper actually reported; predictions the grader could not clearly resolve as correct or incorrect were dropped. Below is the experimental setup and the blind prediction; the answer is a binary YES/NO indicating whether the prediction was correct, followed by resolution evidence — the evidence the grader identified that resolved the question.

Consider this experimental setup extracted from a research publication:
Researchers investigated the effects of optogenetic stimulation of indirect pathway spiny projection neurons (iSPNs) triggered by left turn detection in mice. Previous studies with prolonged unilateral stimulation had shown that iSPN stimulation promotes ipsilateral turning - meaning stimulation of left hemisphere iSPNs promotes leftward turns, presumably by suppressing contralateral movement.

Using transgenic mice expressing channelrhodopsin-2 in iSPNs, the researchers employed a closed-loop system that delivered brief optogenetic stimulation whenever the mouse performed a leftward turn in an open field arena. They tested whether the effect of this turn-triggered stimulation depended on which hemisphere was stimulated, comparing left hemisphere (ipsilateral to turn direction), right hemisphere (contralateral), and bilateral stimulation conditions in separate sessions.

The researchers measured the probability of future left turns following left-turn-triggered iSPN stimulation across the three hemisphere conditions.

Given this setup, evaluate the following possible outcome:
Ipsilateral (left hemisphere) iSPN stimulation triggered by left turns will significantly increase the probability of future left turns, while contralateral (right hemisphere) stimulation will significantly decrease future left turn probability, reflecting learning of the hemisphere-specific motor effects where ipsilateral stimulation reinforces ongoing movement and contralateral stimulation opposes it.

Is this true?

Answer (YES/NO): NO